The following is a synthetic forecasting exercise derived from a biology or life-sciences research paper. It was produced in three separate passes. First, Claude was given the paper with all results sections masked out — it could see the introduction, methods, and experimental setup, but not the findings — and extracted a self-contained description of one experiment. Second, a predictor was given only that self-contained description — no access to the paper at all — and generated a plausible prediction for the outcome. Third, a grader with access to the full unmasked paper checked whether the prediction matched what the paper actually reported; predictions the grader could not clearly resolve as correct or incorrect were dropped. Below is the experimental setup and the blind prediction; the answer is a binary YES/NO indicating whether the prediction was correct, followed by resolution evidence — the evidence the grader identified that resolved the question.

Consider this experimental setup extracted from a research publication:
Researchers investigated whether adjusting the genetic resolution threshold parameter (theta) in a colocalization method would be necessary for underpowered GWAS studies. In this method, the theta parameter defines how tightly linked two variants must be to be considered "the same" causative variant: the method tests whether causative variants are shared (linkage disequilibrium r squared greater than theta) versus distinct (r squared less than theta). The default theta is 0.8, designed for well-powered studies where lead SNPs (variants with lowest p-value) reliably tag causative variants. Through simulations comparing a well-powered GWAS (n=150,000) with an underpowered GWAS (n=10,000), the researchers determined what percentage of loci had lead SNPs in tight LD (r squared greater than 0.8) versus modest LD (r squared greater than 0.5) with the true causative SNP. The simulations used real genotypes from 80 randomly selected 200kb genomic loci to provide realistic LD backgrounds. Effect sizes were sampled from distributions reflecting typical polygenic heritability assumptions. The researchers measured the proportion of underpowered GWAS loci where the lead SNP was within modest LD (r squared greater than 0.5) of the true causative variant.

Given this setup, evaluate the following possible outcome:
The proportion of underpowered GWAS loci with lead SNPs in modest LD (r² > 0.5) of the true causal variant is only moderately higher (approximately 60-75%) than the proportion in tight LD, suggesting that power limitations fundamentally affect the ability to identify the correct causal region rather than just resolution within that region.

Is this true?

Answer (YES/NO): NO